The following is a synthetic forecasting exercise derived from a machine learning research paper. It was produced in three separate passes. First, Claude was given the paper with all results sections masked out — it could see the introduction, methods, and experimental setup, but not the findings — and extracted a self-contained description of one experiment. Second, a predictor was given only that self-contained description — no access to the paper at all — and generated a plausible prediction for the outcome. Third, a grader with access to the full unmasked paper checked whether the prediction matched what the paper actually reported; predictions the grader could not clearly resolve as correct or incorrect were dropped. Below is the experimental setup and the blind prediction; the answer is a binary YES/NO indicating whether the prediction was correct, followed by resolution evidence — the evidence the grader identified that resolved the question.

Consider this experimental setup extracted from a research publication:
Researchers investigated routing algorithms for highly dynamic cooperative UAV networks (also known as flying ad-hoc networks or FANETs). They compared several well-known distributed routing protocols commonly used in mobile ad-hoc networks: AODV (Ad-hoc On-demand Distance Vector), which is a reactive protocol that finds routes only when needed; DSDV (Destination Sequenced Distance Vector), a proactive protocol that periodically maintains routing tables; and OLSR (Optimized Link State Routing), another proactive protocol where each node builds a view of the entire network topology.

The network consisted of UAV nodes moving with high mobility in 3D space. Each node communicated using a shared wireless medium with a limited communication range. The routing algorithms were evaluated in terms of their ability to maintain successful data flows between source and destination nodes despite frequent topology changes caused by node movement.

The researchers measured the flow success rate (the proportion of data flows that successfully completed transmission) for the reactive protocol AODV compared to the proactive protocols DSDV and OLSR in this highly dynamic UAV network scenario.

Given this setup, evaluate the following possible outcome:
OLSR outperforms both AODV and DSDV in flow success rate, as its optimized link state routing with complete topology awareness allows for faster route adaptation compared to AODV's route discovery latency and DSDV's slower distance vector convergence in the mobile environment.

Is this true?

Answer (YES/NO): NO